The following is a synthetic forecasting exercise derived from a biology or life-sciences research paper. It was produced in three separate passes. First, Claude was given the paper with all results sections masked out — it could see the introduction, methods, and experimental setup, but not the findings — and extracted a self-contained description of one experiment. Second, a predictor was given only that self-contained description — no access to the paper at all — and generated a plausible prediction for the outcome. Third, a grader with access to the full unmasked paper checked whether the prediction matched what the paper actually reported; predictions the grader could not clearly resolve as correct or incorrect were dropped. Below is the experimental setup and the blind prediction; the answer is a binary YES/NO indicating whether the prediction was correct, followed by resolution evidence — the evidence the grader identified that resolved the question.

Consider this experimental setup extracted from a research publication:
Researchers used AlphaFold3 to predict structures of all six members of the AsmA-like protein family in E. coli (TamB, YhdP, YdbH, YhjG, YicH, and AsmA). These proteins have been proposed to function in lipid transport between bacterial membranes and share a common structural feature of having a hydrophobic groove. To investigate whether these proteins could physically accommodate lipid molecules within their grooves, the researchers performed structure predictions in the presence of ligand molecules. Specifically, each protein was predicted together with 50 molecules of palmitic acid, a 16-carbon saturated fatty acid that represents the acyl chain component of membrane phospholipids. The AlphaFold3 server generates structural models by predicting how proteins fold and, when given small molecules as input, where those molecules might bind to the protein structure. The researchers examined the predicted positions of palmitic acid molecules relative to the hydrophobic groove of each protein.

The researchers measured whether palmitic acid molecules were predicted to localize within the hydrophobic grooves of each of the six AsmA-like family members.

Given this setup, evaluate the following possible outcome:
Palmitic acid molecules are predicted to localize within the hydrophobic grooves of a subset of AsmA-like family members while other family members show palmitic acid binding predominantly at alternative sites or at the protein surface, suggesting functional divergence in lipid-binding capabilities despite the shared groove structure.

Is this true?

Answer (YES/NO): NO